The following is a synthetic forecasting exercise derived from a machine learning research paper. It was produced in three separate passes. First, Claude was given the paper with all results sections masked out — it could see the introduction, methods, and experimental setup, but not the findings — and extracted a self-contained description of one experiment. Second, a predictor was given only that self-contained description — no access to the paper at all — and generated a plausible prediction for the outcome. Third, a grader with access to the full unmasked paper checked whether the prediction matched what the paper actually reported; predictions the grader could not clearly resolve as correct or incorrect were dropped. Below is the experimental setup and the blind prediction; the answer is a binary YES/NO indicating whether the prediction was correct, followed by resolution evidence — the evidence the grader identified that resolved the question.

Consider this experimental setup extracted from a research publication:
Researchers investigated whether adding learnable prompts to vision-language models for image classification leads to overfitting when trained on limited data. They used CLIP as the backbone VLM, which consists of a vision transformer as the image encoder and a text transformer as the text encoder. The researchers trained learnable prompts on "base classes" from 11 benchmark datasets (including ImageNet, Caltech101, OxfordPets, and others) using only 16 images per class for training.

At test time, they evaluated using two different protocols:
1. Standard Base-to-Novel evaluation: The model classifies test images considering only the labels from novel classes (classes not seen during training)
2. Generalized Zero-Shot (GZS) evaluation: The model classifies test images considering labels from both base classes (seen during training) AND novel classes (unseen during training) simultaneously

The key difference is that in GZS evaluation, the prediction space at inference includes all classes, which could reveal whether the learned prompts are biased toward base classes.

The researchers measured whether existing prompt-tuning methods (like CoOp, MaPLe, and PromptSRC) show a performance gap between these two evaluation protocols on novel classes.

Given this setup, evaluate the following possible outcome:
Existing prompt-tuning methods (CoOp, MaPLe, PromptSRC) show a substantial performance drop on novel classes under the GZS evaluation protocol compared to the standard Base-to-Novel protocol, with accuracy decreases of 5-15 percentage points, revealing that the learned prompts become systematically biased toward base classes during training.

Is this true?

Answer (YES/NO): NO